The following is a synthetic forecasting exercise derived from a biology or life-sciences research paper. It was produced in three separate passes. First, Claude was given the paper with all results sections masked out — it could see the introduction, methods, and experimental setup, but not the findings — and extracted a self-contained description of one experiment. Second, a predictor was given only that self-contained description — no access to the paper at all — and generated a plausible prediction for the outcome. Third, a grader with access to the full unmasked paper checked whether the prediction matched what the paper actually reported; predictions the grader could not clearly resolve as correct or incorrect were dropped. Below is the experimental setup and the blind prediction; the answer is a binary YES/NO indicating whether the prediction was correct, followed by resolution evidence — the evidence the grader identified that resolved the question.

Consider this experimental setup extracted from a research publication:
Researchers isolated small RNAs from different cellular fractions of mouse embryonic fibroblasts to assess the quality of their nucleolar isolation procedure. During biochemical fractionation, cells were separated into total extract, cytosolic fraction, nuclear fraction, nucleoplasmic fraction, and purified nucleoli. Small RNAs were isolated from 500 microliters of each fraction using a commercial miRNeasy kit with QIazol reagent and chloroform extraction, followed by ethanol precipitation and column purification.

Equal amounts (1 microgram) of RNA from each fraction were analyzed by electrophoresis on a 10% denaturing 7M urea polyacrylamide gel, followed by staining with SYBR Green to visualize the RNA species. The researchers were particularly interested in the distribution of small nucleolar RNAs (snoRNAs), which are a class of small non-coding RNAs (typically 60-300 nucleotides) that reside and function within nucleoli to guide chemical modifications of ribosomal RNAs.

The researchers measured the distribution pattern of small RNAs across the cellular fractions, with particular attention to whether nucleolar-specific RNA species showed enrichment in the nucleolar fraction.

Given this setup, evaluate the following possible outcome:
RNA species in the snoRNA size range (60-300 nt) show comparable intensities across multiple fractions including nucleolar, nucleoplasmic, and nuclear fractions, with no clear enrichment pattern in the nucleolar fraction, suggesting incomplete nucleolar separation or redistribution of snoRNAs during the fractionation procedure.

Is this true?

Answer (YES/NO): NO